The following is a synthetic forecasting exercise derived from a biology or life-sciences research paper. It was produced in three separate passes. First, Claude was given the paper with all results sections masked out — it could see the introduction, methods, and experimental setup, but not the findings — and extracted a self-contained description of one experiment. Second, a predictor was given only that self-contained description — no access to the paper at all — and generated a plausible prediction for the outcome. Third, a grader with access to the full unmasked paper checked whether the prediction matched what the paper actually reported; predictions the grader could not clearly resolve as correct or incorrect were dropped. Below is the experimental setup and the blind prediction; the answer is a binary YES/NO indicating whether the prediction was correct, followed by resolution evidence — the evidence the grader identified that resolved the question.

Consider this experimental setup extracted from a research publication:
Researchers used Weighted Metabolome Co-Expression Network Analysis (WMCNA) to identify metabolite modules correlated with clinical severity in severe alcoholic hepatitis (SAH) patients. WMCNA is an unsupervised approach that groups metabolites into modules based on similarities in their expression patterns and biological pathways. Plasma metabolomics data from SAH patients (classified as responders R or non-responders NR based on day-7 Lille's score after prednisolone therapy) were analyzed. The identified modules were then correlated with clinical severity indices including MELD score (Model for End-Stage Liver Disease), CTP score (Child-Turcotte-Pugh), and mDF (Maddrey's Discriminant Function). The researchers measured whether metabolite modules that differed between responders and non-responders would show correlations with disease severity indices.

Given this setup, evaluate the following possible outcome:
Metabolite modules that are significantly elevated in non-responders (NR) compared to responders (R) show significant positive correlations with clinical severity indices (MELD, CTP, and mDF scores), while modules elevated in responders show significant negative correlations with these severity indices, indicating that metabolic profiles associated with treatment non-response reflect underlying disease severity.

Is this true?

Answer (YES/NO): YES